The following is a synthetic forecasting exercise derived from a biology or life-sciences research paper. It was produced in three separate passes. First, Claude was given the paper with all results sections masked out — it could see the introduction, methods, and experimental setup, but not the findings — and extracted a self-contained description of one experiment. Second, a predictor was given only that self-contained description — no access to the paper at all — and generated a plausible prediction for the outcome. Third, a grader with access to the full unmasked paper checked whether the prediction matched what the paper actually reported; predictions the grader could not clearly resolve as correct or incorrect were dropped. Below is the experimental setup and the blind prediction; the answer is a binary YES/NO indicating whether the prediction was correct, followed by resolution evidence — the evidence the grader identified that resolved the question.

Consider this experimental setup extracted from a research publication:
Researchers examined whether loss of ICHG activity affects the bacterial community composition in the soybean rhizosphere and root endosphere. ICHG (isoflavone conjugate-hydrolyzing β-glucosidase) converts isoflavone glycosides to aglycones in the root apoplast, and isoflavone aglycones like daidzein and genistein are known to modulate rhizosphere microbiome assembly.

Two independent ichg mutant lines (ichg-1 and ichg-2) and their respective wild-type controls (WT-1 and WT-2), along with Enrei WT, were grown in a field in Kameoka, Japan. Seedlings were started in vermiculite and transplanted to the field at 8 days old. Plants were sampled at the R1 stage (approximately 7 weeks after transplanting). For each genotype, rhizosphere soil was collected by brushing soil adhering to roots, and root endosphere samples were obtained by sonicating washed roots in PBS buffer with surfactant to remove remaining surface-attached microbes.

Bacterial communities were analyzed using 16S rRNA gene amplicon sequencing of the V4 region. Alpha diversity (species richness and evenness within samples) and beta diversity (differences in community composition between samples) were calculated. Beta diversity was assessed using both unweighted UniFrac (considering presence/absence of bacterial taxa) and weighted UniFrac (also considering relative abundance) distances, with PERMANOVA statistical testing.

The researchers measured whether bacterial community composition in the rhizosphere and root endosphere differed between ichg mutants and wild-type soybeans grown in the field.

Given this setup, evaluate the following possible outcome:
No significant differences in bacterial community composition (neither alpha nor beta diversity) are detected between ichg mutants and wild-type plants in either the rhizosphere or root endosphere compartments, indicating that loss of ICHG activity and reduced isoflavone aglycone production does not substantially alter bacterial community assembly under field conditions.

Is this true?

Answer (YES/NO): YES